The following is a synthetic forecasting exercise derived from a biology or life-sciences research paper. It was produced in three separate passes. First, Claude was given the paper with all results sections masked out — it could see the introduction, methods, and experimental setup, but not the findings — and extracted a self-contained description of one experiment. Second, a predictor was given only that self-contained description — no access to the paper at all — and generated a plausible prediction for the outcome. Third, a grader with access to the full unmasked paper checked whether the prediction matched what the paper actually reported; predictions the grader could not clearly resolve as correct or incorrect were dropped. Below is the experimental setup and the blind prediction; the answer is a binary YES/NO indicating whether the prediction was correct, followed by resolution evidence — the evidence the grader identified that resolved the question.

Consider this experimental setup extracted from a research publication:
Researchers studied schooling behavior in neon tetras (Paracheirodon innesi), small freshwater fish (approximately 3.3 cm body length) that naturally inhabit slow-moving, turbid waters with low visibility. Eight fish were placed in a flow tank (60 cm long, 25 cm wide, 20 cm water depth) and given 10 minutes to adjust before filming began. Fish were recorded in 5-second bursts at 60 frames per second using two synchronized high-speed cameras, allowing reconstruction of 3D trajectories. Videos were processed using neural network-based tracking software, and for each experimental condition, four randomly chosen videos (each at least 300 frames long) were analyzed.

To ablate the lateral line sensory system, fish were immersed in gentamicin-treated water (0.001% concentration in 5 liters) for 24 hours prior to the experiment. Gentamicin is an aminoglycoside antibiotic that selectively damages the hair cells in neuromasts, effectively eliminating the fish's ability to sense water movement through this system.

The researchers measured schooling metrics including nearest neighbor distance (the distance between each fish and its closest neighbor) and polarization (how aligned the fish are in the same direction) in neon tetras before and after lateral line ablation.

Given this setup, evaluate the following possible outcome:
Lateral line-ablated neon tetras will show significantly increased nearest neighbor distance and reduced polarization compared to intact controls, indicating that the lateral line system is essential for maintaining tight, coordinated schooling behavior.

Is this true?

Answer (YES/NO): NO